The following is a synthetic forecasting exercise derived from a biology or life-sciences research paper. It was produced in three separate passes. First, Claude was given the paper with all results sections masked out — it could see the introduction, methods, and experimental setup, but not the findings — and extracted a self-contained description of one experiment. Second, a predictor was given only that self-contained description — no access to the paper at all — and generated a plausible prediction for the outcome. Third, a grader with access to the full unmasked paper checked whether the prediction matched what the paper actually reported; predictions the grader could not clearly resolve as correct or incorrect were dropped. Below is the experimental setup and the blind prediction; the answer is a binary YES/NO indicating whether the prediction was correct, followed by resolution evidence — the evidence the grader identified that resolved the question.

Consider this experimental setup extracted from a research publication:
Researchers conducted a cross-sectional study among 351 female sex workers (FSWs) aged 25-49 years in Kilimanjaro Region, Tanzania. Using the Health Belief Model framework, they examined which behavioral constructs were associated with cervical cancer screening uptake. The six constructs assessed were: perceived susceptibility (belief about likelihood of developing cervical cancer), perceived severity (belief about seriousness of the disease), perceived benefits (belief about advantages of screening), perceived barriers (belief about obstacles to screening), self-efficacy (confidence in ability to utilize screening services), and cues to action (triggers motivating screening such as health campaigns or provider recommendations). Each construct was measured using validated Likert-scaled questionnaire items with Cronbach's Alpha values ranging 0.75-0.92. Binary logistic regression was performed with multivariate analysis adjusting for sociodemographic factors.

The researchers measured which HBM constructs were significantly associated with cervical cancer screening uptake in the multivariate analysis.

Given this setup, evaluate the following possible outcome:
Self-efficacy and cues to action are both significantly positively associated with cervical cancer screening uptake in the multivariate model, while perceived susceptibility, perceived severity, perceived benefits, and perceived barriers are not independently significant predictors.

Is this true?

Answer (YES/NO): NO